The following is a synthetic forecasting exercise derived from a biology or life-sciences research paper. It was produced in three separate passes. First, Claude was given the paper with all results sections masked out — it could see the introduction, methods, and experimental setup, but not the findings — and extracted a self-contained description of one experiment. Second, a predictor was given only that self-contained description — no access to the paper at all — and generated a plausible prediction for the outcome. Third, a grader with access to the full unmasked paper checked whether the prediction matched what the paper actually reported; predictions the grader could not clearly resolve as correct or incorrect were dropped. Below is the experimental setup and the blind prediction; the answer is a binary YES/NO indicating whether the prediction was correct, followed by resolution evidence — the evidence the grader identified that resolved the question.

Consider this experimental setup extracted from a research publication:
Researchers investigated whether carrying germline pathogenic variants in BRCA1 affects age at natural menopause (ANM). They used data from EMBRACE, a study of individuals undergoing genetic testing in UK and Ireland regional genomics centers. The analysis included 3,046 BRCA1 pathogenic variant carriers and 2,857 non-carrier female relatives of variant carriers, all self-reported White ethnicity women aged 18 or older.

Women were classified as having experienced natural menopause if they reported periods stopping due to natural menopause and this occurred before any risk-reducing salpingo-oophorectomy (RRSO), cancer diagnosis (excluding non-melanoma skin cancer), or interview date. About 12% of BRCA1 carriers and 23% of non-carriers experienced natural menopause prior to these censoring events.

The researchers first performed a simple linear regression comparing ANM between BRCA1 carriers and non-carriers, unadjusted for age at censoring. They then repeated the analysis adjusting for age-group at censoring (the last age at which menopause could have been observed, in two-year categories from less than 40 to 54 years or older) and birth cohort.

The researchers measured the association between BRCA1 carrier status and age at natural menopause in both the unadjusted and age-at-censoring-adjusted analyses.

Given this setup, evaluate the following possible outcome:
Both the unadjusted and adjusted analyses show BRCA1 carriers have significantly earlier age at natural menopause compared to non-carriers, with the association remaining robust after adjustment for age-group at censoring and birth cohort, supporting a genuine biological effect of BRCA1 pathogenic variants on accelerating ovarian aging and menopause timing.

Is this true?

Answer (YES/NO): NO